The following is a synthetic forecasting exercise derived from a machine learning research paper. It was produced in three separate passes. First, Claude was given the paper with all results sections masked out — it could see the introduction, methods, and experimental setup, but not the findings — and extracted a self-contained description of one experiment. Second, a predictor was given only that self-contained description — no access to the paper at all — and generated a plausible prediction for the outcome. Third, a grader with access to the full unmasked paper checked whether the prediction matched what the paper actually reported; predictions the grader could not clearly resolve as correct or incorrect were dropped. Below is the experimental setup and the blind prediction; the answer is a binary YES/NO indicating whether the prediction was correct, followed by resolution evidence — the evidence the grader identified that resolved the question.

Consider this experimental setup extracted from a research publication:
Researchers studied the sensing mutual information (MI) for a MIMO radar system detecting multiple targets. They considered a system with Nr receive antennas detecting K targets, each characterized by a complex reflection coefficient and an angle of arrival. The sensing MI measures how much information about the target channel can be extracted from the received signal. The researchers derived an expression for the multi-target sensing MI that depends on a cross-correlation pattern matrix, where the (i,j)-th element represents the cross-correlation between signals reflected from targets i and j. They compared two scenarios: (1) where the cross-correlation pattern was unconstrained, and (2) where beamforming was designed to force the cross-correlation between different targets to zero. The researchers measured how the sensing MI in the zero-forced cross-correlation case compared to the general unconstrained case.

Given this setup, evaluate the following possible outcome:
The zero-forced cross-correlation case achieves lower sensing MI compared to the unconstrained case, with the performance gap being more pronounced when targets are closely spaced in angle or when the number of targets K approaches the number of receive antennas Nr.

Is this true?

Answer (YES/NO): NO